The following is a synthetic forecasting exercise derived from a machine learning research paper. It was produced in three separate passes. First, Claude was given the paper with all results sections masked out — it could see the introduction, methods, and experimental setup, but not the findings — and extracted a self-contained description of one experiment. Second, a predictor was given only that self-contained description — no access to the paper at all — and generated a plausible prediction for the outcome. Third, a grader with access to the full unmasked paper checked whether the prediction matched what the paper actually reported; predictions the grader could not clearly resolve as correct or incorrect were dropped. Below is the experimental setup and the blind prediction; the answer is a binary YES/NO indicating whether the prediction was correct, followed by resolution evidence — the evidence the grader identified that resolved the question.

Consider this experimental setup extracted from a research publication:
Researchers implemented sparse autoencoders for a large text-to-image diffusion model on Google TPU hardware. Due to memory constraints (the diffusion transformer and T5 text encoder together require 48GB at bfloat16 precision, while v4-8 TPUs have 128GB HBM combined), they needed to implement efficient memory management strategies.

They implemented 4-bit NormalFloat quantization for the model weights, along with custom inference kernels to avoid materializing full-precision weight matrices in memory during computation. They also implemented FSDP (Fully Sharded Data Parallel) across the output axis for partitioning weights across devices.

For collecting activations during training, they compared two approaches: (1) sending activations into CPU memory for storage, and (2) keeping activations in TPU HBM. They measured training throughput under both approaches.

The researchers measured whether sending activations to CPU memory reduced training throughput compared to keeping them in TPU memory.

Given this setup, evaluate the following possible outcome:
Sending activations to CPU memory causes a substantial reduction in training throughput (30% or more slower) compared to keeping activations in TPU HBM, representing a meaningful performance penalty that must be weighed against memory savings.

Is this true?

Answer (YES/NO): NO